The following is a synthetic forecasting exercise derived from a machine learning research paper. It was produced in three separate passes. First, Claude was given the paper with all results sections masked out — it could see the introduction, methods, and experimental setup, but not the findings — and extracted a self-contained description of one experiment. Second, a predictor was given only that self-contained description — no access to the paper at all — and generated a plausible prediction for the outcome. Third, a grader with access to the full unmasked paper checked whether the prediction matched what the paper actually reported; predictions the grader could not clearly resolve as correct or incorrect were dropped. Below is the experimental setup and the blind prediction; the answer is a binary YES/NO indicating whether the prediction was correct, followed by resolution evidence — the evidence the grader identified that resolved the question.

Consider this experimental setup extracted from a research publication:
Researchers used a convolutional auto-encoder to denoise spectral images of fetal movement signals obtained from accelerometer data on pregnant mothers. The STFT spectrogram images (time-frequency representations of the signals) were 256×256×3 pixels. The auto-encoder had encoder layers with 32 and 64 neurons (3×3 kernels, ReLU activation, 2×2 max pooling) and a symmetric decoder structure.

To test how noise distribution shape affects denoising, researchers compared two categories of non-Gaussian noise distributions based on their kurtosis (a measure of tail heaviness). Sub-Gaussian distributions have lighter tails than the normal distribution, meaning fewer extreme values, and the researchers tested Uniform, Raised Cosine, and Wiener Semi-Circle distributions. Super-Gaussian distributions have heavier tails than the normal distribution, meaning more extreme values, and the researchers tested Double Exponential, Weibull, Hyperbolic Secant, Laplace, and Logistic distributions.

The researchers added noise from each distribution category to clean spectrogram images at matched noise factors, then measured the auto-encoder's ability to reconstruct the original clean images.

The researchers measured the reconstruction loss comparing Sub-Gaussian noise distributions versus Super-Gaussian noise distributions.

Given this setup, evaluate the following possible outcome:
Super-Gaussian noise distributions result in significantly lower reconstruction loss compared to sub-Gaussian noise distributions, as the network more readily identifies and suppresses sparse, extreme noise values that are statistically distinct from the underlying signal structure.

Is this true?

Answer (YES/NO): YES